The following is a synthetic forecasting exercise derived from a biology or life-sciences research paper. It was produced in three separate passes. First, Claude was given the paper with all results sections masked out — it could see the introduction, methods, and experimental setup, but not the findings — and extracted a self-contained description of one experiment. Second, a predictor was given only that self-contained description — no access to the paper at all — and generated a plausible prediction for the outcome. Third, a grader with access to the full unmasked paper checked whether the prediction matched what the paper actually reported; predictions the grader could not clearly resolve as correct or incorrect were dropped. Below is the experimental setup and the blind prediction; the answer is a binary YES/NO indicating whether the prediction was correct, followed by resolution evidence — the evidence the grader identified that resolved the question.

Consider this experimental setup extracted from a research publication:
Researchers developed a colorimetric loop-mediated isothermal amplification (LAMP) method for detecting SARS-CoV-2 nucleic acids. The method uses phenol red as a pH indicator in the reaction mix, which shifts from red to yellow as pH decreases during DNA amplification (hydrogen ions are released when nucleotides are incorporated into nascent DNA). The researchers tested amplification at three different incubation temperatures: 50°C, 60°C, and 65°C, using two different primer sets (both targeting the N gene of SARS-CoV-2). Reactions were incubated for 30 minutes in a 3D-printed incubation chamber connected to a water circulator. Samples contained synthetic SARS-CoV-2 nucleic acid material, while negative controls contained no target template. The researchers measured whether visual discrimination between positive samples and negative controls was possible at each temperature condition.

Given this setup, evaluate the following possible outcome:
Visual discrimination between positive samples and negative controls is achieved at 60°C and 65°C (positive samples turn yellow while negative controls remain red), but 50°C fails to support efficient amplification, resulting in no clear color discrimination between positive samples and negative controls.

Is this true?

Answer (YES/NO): YES